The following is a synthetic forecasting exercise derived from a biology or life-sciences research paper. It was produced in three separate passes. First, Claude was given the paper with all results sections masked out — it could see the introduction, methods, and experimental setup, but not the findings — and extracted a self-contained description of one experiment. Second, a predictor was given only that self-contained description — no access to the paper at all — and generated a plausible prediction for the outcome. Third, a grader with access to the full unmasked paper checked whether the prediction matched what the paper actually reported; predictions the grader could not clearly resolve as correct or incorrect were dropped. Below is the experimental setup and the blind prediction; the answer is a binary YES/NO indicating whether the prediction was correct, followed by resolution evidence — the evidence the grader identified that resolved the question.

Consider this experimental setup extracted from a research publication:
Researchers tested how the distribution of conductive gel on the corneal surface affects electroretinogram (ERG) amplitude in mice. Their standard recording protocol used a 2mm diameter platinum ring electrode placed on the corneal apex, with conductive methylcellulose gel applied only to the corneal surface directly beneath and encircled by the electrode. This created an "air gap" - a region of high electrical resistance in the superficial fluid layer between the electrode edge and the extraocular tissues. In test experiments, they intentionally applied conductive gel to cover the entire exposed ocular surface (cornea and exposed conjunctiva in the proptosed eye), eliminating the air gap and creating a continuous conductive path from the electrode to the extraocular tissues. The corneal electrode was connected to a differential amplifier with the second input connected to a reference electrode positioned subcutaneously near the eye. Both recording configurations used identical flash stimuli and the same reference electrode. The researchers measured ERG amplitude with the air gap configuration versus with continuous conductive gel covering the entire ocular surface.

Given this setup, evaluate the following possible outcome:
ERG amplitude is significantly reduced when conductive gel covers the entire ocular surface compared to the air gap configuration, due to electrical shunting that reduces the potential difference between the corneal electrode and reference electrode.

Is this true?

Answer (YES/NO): YES